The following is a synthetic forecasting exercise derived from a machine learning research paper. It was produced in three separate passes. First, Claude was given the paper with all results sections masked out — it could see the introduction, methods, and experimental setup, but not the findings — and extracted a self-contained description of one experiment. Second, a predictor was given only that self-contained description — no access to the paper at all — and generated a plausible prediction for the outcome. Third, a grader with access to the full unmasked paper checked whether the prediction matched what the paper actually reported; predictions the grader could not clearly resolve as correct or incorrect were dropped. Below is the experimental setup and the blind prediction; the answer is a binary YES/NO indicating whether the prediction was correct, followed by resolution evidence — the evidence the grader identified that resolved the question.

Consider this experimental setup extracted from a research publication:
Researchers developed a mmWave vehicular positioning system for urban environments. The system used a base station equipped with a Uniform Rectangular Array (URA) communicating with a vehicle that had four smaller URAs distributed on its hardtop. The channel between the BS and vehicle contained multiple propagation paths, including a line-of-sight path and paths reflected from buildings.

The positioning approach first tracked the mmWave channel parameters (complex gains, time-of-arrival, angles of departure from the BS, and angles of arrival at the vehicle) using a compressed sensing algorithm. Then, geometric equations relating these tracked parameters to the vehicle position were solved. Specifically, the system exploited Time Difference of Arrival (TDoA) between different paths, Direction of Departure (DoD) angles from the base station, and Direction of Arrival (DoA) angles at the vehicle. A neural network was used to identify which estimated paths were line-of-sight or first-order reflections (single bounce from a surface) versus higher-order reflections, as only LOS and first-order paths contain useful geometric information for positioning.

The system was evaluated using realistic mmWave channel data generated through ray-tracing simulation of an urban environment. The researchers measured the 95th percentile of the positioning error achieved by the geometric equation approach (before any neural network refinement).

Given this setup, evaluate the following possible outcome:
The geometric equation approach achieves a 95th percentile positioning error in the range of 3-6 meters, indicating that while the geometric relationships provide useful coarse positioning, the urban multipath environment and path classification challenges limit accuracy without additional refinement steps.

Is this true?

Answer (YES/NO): NO